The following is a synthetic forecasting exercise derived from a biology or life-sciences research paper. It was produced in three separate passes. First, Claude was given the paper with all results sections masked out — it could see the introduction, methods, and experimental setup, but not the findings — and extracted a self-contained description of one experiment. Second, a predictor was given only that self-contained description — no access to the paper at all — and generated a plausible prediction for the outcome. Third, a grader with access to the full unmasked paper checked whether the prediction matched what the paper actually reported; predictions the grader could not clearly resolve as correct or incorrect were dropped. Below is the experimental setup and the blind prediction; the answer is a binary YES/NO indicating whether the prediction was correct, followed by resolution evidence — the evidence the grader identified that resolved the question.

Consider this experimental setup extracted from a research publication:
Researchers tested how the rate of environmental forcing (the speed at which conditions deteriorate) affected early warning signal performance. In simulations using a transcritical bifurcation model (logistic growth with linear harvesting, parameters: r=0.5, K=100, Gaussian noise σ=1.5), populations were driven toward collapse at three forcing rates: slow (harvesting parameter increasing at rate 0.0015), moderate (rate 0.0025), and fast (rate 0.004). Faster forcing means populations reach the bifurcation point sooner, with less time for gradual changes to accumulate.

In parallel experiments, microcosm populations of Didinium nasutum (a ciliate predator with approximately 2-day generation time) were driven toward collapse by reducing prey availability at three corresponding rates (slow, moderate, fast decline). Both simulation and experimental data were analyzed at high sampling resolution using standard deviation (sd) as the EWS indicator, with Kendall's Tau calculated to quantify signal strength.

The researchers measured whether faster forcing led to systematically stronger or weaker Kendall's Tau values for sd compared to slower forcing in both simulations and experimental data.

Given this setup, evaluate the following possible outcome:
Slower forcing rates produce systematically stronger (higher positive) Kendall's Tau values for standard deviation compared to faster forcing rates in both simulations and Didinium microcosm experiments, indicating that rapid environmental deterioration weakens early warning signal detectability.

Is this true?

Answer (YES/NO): NO